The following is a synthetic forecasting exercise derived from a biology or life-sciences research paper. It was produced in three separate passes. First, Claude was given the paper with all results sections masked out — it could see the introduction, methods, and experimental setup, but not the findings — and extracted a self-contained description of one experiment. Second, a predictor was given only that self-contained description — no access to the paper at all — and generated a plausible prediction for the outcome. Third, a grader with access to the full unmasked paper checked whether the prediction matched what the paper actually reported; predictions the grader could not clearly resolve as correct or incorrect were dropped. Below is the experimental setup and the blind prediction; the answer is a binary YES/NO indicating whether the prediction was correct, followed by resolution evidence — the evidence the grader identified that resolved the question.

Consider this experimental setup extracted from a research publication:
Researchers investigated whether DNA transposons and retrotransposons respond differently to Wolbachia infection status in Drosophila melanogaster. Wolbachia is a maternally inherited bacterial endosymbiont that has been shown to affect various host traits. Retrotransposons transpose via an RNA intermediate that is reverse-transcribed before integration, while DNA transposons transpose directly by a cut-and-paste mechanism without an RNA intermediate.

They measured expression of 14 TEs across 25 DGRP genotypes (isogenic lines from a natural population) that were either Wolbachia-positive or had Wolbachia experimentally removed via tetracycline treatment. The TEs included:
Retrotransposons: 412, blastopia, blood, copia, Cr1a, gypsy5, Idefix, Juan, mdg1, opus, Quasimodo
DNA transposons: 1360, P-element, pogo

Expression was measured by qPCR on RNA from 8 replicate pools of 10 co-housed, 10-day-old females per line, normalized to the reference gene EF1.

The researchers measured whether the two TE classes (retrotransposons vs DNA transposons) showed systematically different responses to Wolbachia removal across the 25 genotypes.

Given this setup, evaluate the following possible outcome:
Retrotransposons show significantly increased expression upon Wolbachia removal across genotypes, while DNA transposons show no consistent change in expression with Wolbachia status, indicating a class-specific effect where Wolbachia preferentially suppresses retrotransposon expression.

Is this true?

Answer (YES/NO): NO